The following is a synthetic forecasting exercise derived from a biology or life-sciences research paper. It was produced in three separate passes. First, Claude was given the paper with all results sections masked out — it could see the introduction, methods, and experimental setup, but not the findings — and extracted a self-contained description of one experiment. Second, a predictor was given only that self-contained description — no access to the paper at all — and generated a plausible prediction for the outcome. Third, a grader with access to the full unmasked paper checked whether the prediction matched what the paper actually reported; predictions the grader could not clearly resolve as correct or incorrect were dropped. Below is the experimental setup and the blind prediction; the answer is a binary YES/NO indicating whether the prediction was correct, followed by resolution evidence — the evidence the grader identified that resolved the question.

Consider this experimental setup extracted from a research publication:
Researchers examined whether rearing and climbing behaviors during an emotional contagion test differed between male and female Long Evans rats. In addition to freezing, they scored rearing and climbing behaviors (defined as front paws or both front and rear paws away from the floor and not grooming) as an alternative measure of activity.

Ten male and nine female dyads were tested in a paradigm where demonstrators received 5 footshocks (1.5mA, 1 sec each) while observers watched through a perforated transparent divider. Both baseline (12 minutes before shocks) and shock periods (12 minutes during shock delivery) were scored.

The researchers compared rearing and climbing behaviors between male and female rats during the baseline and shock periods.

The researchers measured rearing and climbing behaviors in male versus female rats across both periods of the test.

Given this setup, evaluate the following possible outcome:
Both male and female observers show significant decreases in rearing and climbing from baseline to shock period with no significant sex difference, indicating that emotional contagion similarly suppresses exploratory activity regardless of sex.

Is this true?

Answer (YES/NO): YES